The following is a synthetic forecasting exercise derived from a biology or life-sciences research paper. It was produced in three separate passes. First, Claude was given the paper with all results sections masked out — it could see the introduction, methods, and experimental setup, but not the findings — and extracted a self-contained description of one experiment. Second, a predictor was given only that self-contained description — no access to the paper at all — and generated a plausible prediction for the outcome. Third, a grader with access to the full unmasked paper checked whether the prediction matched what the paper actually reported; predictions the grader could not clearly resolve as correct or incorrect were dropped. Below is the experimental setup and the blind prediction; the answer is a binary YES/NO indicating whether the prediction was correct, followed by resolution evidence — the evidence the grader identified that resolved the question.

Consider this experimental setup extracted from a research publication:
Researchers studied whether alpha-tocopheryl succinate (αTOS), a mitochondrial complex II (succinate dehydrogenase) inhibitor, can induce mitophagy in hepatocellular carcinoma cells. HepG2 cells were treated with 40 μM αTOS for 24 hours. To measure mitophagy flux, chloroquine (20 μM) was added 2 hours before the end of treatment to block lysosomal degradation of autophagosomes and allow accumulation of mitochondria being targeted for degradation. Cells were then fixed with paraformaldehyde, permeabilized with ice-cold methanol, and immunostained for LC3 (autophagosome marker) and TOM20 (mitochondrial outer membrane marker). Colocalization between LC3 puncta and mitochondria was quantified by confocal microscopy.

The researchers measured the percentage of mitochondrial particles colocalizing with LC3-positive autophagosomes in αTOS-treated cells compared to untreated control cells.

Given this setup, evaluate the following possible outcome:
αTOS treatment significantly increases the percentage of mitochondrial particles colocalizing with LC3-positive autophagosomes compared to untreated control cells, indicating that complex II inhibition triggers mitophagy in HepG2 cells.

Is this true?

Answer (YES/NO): YES